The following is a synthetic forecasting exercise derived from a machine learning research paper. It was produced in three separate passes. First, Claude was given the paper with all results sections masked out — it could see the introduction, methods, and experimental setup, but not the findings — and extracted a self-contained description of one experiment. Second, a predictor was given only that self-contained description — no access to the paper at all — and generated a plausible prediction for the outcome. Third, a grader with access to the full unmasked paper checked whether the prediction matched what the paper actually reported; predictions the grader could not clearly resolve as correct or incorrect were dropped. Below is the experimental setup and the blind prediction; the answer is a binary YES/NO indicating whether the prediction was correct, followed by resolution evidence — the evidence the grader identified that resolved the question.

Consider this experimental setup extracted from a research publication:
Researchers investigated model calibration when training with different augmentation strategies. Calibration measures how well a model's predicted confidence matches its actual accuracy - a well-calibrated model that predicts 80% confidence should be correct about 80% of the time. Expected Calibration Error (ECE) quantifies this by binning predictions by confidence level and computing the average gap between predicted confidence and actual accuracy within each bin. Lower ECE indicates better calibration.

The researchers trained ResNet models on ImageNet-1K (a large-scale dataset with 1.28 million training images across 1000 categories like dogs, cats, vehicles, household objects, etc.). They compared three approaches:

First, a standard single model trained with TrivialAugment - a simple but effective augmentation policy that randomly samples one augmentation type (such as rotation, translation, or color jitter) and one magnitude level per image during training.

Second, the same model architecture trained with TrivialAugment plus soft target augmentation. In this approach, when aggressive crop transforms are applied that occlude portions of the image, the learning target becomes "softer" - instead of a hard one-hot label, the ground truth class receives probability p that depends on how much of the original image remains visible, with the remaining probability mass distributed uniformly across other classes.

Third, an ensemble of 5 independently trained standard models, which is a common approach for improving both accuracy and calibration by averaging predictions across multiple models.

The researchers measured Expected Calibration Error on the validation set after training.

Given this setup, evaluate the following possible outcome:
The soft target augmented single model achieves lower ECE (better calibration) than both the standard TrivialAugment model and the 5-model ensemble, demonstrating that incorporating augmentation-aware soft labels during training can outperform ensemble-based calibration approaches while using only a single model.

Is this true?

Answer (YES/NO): YES